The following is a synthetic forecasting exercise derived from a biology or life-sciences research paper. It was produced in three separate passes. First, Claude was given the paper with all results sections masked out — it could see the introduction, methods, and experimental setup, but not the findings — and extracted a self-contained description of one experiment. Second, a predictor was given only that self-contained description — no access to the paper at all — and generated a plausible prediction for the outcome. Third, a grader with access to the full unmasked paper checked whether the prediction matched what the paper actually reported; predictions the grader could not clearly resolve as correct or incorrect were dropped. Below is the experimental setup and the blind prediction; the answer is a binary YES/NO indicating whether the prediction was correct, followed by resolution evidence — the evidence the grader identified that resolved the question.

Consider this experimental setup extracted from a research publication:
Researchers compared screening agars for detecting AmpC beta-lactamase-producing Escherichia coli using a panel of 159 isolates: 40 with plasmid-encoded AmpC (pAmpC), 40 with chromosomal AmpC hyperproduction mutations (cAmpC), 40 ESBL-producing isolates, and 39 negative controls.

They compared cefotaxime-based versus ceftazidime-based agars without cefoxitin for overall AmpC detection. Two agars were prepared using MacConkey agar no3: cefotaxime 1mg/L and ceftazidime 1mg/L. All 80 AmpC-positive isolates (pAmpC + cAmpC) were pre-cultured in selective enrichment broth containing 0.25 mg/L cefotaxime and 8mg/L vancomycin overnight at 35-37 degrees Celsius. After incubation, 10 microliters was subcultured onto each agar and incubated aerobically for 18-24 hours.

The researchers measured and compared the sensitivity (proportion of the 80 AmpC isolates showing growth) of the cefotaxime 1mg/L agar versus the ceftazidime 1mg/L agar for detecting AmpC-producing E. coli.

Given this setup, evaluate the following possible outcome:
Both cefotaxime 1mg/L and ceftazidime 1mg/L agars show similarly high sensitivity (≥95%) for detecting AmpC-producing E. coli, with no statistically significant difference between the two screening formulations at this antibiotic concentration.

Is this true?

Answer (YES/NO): YES